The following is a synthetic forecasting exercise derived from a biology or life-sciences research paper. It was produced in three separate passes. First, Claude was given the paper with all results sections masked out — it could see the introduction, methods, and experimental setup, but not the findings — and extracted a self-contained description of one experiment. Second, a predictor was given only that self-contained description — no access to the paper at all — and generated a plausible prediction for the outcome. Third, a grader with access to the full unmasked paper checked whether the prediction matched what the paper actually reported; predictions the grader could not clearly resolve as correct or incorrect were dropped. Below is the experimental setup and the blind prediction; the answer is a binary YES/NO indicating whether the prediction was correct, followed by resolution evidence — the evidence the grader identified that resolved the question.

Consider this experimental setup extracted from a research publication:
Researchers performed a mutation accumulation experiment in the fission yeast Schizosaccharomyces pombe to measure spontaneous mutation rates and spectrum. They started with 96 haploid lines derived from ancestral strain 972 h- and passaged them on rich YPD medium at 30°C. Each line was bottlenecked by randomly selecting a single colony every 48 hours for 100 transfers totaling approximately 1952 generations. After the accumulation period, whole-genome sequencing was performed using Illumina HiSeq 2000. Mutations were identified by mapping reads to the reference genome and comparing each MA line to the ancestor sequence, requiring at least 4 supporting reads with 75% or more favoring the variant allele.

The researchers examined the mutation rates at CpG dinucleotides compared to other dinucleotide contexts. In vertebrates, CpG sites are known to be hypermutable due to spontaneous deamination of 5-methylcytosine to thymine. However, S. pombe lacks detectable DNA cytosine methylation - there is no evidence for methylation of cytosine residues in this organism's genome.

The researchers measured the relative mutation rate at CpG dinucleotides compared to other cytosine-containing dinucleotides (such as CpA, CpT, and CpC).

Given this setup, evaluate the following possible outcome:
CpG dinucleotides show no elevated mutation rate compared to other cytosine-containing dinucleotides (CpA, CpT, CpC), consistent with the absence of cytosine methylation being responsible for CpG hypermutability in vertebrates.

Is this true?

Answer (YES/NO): NO